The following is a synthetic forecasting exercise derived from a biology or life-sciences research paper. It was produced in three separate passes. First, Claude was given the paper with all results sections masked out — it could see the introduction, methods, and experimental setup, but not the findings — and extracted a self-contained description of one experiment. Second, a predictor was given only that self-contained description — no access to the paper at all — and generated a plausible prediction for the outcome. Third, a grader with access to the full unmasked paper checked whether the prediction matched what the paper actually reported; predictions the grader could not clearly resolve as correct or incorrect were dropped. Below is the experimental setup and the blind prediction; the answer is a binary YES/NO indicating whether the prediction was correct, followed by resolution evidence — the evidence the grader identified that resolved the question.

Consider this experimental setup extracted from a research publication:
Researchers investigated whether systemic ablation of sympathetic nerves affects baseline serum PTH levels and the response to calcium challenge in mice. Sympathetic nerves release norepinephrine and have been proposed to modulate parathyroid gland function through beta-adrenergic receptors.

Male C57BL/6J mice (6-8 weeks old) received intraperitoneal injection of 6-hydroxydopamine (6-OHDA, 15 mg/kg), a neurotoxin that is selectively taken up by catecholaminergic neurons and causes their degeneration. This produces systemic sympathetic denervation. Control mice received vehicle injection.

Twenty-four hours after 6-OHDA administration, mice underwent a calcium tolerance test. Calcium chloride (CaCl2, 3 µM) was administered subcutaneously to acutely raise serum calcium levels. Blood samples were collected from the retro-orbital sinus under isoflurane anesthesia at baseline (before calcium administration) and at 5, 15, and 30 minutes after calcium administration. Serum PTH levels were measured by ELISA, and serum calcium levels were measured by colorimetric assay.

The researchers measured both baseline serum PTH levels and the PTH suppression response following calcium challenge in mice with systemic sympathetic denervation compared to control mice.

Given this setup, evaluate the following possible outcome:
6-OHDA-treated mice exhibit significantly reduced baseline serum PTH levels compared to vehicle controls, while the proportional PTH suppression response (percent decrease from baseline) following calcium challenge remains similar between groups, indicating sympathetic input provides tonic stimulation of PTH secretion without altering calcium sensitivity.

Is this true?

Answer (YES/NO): NO